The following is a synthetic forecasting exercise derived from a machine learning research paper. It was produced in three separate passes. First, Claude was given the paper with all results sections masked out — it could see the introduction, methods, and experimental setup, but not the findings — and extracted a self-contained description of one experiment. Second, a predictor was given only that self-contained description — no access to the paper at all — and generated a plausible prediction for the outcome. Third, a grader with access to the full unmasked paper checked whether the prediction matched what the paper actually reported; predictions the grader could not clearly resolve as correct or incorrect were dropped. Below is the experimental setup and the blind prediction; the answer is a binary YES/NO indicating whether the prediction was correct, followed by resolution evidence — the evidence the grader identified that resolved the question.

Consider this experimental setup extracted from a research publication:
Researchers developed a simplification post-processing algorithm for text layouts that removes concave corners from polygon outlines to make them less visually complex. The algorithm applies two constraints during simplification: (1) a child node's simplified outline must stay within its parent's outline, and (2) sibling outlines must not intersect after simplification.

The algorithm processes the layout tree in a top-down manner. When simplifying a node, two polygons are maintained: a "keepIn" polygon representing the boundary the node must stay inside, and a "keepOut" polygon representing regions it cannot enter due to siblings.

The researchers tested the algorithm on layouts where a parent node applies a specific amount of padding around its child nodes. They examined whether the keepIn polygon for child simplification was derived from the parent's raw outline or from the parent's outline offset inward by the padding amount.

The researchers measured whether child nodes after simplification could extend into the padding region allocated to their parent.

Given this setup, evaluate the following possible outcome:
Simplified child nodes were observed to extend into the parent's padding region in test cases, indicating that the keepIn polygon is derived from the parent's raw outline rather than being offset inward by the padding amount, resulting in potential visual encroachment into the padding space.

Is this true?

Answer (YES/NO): NO